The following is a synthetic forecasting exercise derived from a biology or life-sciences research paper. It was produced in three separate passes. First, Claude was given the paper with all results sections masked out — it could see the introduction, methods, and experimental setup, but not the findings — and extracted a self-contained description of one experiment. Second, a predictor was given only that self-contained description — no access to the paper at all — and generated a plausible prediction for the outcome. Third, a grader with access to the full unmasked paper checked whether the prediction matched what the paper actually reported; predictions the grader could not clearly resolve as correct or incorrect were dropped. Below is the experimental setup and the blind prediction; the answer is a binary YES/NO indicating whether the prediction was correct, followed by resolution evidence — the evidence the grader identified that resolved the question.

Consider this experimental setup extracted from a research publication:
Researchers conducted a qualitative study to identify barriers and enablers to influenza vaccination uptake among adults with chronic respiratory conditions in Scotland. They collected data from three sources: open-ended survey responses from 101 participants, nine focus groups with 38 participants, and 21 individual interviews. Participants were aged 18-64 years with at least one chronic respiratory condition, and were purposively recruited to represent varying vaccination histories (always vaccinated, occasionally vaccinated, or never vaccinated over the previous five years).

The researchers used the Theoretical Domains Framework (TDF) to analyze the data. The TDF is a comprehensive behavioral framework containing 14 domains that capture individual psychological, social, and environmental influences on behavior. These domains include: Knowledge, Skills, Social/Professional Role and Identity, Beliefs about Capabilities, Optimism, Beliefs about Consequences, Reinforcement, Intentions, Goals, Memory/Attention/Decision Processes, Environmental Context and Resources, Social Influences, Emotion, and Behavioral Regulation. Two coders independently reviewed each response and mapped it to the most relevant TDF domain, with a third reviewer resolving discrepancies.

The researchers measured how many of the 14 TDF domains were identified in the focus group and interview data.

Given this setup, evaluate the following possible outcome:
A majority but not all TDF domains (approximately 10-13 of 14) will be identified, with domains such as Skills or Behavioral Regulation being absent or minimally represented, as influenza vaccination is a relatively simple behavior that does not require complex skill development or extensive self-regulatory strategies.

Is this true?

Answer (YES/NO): NO